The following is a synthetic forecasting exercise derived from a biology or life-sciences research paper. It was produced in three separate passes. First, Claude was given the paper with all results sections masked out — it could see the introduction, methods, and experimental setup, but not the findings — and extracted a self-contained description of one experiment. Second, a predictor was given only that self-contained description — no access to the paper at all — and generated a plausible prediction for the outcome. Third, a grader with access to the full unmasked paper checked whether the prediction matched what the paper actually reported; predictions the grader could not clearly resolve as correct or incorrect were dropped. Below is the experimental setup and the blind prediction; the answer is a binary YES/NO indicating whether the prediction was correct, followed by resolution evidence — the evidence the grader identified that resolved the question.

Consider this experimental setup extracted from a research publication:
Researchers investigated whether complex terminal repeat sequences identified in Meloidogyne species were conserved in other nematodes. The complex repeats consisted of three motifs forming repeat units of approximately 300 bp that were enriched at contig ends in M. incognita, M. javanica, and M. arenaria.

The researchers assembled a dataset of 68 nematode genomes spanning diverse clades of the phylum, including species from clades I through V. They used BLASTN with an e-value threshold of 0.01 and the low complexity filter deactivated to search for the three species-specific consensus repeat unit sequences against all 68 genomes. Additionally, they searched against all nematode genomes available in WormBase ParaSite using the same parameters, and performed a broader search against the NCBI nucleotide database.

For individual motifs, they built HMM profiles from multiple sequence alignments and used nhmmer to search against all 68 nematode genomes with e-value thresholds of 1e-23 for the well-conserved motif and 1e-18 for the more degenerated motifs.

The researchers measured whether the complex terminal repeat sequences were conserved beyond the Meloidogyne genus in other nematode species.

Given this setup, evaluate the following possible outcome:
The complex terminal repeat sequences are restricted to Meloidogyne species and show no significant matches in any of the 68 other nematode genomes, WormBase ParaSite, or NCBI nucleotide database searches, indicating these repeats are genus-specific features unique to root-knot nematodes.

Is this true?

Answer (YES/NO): NO